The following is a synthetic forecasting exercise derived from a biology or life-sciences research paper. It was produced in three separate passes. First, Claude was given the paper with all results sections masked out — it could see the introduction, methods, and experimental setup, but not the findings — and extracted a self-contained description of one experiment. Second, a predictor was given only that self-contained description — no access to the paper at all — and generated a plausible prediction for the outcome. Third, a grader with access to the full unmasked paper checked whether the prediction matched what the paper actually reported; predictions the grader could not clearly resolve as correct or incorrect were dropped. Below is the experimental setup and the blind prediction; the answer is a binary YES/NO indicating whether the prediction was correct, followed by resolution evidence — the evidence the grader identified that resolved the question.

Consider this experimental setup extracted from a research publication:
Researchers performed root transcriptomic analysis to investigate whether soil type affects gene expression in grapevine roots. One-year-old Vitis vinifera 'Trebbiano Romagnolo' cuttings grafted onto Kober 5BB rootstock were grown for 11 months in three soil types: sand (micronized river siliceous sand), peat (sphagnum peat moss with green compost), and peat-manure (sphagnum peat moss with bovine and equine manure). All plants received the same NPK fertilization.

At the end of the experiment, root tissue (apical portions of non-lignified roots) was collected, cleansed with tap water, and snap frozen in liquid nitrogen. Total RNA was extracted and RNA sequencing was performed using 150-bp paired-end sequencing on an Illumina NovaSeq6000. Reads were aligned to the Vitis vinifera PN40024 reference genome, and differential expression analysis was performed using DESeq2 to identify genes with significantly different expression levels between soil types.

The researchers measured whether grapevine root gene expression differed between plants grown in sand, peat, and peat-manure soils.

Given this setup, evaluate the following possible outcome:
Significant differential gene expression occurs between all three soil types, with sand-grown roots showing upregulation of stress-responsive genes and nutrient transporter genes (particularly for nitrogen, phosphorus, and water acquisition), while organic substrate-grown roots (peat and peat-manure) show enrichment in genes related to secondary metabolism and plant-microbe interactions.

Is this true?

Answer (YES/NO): NO